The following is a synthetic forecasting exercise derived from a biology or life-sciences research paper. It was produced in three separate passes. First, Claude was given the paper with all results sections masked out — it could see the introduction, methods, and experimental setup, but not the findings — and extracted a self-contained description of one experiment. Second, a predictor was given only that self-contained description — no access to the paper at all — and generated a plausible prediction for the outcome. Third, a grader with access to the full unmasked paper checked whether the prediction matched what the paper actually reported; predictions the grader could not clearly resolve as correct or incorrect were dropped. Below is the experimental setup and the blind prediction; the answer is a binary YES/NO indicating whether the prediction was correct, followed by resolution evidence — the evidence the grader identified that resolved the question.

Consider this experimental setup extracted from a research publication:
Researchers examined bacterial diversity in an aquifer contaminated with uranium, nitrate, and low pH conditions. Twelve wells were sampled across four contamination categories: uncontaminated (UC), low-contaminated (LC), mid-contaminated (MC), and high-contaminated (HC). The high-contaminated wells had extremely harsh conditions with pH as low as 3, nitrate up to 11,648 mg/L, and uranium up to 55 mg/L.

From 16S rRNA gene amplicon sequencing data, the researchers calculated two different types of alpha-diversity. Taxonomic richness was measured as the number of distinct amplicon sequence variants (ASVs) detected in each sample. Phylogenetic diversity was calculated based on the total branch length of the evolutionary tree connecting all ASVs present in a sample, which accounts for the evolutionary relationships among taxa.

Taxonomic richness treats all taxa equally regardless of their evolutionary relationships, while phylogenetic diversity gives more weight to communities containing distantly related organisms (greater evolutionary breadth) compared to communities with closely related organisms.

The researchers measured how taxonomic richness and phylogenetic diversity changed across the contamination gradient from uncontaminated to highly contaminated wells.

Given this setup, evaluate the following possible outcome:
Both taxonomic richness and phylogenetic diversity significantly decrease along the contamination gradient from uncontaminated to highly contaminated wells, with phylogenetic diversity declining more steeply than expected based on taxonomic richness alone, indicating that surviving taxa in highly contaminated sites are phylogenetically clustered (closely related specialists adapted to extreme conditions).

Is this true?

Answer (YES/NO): NO